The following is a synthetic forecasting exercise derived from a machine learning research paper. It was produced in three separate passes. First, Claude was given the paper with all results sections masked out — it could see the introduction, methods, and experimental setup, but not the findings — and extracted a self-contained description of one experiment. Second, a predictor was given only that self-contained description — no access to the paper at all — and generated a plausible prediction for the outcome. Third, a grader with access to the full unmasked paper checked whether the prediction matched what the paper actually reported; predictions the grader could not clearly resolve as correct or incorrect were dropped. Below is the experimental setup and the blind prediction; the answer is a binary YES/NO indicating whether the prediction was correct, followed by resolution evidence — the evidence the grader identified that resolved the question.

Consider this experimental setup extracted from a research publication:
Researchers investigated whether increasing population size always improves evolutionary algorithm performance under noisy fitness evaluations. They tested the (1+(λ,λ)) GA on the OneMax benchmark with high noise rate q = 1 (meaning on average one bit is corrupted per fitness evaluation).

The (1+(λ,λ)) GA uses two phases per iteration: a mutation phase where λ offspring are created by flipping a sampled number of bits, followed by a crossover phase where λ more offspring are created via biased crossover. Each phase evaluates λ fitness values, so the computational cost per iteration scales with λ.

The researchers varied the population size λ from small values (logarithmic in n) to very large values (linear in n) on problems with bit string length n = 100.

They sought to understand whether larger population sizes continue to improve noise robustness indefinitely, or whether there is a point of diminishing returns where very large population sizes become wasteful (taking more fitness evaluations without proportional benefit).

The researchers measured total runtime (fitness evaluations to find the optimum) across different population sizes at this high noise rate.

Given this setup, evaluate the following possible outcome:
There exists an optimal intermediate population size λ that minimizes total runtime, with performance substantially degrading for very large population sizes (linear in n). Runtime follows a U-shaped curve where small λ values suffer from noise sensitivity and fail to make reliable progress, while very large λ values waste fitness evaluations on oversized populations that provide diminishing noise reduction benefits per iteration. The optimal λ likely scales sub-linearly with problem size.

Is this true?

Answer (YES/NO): NO